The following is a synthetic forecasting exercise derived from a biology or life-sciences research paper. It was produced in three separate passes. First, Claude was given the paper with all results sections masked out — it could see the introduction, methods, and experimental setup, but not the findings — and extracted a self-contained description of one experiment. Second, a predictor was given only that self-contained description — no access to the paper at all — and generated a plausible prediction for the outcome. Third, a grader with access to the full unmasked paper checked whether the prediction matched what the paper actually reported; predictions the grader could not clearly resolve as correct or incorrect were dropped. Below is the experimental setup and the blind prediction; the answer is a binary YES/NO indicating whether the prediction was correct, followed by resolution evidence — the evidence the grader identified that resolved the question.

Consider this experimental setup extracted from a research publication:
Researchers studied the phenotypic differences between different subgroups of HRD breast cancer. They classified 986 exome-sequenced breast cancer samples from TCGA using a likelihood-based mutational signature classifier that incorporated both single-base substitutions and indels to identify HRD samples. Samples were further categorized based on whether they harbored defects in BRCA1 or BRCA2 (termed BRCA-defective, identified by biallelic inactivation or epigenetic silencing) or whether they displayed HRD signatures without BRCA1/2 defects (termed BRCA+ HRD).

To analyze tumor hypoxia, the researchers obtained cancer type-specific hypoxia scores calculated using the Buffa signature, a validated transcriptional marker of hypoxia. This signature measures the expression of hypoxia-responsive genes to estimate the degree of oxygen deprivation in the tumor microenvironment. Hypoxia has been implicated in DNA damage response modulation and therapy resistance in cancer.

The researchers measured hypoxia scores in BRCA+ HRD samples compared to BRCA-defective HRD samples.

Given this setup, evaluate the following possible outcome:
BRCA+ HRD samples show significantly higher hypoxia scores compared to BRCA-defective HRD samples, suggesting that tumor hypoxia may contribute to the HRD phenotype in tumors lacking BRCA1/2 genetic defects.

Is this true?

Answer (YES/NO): NO